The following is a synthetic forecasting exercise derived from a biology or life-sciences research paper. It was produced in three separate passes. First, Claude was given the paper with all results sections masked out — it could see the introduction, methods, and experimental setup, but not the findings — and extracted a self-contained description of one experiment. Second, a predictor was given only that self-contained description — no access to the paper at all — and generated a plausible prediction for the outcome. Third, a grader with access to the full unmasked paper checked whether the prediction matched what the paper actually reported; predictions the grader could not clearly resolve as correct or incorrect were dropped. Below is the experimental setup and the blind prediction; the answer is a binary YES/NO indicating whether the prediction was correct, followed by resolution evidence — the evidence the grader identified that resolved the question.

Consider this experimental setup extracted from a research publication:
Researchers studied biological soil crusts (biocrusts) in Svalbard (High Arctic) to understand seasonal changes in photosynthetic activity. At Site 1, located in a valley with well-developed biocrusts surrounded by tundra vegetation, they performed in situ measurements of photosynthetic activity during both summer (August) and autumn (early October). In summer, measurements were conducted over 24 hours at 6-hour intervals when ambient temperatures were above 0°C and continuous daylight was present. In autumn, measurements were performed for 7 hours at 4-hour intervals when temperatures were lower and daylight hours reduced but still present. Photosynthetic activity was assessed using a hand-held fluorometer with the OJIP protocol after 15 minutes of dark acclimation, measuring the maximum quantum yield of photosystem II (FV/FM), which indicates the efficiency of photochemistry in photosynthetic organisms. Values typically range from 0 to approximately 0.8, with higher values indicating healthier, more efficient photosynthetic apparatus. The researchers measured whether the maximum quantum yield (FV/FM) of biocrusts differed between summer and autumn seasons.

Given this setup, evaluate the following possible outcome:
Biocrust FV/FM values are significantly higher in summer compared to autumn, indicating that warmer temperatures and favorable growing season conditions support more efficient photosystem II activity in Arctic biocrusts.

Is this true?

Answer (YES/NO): NO